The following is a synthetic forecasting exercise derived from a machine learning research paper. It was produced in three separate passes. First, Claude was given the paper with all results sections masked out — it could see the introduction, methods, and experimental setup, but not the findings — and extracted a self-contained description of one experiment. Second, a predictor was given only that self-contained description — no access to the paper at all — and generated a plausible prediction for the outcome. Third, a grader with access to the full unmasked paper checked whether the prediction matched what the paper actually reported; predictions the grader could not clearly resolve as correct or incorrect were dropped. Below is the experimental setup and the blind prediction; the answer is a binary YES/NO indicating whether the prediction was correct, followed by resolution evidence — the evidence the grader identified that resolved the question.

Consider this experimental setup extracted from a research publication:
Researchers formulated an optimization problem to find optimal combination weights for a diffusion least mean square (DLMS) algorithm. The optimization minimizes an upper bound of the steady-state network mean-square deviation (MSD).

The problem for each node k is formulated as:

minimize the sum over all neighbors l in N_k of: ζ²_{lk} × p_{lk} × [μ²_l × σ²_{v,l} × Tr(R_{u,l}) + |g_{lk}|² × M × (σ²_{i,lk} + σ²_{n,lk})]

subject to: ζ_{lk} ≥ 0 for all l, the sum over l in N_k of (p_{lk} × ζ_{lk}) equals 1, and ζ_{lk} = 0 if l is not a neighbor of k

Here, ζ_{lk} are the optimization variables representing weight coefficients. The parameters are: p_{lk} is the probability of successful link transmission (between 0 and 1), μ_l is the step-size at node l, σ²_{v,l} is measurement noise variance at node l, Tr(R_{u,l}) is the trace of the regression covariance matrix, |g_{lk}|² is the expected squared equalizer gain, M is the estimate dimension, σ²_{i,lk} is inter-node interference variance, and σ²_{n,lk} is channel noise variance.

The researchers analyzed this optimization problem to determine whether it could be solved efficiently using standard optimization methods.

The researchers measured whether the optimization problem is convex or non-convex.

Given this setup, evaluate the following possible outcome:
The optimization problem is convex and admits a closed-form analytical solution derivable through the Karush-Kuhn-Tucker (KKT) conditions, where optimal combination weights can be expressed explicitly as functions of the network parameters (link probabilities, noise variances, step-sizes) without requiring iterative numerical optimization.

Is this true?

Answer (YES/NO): YES